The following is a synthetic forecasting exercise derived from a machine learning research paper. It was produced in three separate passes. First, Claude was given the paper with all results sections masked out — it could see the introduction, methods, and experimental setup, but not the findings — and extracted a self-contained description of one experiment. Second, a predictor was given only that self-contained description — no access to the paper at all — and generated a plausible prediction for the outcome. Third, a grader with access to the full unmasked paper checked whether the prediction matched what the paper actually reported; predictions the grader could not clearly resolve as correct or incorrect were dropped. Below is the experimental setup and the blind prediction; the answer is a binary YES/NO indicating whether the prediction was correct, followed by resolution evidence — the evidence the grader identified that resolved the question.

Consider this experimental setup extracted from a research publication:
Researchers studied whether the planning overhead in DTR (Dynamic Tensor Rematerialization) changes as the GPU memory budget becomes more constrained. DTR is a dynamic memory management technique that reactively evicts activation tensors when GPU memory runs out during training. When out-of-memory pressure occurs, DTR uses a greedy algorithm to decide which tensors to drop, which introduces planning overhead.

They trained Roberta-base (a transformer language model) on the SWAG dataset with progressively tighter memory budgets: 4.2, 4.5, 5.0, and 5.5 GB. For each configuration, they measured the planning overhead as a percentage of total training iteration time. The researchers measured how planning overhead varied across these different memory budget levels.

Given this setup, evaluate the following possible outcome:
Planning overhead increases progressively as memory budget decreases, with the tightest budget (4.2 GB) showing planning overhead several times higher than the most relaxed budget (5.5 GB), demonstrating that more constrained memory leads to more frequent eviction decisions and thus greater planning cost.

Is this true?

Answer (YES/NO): NO